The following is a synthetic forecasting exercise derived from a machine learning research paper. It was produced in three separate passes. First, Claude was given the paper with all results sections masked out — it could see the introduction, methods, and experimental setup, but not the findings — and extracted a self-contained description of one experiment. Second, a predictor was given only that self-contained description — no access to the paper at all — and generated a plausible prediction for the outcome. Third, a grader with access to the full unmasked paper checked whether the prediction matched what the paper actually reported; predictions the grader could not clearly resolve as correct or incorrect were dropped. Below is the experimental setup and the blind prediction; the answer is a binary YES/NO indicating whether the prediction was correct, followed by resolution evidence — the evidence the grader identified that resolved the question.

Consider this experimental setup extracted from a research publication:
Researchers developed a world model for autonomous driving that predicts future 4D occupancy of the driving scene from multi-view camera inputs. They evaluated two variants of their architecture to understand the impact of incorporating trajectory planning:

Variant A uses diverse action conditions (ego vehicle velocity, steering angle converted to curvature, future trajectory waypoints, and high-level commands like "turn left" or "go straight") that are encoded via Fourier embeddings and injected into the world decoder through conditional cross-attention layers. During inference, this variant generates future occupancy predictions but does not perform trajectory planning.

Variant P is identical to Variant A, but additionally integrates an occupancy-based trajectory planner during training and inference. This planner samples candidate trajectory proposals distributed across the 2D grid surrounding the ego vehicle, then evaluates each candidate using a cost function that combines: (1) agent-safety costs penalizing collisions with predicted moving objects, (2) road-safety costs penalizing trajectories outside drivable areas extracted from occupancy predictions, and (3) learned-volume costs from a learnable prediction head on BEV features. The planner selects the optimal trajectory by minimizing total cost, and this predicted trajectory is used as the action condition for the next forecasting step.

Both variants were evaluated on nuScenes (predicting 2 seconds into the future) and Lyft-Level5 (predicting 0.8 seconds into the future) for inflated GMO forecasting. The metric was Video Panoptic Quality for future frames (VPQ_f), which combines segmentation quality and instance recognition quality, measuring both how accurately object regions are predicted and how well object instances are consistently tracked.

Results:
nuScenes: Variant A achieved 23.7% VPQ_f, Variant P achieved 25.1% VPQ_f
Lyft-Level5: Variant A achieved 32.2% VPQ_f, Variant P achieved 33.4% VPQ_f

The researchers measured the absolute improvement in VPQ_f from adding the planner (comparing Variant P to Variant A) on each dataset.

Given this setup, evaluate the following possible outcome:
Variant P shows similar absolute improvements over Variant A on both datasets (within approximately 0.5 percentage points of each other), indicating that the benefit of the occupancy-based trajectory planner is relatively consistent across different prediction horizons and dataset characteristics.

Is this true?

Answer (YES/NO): YES